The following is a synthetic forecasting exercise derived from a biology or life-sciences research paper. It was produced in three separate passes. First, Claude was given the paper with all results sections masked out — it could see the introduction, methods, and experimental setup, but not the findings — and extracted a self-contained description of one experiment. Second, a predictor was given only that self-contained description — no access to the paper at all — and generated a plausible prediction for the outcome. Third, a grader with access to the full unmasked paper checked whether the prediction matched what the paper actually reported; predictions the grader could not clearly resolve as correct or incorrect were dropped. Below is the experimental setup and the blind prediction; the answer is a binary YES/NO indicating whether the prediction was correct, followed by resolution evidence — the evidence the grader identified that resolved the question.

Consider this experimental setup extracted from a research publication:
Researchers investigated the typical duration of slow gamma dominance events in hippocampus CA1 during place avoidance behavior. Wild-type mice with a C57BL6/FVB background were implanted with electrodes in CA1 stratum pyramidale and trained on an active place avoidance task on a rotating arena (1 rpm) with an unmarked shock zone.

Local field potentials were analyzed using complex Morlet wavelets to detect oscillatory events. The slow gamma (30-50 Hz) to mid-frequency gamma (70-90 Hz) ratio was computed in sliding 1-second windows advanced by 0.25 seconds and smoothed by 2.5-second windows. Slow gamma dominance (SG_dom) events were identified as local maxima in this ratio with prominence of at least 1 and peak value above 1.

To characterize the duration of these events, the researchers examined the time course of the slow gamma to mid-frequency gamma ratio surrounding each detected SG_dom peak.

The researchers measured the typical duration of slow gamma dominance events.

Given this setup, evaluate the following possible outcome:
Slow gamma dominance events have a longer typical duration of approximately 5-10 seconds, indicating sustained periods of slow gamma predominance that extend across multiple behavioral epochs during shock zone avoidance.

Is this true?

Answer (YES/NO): NO